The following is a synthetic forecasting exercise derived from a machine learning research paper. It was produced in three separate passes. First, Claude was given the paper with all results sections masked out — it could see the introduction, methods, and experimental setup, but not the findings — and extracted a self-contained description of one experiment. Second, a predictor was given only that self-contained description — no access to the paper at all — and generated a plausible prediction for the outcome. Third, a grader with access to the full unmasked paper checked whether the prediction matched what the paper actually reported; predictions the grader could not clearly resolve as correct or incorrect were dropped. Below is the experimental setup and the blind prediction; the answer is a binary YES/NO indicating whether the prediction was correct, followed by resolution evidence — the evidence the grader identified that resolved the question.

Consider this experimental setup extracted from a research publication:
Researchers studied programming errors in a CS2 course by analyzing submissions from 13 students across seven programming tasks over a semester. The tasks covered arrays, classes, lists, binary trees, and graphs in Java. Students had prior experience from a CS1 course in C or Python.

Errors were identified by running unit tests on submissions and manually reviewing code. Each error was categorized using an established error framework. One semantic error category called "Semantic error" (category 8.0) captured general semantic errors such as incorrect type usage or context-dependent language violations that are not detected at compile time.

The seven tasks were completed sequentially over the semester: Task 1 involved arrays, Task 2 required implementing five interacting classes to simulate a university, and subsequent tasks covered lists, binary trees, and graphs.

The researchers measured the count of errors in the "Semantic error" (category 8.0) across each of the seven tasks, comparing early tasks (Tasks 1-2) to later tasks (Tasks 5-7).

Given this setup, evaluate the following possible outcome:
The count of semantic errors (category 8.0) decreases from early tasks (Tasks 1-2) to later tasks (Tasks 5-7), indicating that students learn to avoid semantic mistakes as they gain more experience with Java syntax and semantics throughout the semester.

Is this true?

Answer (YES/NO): YES